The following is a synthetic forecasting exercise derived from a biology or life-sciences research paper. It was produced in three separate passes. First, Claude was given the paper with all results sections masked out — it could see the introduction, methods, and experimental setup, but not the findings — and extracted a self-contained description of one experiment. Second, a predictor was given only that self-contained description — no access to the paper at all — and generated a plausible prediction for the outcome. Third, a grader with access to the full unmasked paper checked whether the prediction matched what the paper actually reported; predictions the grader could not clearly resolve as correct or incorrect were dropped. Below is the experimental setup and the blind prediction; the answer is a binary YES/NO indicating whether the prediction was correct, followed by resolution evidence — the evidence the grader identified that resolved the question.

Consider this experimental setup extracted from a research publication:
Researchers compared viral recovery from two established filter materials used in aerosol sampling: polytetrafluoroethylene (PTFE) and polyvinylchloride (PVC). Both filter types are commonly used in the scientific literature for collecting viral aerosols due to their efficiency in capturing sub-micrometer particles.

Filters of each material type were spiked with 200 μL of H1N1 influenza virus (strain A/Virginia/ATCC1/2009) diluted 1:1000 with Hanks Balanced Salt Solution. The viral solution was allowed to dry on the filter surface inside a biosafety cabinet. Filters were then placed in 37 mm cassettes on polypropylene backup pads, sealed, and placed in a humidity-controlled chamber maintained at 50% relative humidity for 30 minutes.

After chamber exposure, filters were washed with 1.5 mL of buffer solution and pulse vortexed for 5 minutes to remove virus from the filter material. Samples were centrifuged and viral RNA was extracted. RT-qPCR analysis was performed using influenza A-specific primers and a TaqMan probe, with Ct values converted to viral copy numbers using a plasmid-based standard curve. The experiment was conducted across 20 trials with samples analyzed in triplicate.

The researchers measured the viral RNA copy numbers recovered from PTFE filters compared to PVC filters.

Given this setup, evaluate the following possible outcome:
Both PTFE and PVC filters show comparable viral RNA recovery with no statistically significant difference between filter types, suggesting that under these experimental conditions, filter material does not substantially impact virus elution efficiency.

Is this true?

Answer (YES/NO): NO